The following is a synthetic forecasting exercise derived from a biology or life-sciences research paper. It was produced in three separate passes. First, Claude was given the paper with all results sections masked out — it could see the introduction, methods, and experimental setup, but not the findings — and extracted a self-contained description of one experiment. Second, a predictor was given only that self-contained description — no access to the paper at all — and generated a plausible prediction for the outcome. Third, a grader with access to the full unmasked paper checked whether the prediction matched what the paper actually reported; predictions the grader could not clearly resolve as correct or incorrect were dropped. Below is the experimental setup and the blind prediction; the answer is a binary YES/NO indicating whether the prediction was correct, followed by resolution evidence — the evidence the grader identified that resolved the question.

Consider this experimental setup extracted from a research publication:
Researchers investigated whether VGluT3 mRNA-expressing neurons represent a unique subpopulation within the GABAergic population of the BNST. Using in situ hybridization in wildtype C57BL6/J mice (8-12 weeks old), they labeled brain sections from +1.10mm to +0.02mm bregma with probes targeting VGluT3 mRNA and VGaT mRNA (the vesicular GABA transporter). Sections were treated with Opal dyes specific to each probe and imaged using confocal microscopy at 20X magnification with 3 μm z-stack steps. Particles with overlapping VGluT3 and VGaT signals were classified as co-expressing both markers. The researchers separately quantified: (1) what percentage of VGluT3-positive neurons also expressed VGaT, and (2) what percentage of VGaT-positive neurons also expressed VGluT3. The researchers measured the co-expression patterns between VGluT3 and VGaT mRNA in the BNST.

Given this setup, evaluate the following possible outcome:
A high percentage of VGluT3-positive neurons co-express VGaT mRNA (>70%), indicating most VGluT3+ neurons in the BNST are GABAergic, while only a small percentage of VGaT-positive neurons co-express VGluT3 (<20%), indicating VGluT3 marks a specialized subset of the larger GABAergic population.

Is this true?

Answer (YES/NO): NO